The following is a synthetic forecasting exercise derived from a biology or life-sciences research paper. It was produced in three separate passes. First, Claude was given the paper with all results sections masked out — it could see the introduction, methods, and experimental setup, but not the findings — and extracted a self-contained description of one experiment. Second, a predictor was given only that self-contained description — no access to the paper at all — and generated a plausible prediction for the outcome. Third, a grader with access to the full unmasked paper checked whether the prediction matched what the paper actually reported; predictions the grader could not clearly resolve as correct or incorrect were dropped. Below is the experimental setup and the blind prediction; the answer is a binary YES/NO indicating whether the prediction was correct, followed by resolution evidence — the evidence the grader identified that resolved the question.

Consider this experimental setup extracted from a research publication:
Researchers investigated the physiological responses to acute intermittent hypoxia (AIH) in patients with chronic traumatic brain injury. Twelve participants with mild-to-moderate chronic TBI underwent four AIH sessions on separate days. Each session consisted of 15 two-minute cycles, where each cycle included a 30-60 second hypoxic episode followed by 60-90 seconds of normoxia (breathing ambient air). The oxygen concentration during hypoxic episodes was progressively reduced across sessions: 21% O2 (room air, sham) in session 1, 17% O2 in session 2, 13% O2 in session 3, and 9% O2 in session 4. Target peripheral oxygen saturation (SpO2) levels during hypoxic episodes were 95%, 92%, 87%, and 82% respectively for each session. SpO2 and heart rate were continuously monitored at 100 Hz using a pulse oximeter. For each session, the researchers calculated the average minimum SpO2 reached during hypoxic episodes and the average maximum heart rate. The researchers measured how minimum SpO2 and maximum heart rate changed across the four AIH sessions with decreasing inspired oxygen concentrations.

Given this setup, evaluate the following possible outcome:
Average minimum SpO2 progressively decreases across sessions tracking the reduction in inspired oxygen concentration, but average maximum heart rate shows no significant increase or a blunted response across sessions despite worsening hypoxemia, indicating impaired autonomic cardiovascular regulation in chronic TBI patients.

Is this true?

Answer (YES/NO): NO